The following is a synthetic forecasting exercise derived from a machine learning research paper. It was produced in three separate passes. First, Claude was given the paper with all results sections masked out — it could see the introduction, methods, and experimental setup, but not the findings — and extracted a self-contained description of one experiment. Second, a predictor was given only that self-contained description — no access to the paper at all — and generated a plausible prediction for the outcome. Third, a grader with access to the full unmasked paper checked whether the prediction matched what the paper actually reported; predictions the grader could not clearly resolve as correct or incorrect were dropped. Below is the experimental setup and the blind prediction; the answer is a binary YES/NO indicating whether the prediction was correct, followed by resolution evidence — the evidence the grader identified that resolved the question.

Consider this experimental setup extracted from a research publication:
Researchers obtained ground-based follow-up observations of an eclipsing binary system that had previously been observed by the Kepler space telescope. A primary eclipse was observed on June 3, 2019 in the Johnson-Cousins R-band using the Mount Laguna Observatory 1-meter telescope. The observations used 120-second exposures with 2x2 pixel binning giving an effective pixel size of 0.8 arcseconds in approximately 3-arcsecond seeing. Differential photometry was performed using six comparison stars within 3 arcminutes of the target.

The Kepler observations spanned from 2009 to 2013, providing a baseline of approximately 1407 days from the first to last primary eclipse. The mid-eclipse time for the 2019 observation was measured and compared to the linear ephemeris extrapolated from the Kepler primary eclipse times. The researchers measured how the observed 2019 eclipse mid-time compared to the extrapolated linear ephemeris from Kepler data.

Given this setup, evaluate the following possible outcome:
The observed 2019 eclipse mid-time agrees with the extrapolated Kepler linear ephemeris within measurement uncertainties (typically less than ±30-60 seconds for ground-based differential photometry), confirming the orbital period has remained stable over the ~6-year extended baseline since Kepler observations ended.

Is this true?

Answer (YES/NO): YES